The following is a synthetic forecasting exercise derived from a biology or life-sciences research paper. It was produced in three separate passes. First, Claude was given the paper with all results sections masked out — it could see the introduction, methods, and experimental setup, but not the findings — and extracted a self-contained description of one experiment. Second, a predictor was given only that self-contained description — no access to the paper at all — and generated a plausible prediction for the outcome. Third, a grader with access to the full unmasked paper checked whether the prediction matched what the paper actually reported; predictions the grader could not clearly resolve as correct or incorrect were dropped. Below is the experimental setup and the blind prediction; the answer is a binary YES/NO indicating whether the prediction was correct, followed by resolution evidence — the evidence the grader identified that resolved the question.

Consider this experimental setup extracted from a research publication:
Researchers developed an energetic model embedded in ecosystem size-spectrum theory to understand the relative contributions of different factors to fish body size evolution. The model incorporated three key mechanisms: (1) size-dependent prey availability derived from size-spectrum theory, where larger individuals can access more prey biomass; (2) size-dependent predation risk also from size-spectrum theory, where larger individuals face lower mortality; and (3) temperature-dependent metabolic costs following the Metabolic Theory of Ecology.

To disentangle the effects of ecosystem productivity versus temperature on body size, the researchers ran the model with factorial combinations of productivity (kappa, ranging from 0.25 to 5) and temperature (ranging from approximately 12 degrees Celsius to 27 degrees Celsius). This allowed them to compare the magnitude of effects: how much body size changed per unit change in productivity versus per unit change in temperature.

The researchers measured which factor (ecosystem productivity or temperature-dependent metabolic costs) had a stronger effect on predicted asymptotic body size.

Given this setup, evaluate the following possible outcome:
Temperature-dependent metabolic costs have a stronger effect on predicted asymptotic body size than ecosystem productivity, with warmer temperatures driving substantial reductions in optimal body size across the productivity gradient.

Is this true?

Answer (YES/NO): NO